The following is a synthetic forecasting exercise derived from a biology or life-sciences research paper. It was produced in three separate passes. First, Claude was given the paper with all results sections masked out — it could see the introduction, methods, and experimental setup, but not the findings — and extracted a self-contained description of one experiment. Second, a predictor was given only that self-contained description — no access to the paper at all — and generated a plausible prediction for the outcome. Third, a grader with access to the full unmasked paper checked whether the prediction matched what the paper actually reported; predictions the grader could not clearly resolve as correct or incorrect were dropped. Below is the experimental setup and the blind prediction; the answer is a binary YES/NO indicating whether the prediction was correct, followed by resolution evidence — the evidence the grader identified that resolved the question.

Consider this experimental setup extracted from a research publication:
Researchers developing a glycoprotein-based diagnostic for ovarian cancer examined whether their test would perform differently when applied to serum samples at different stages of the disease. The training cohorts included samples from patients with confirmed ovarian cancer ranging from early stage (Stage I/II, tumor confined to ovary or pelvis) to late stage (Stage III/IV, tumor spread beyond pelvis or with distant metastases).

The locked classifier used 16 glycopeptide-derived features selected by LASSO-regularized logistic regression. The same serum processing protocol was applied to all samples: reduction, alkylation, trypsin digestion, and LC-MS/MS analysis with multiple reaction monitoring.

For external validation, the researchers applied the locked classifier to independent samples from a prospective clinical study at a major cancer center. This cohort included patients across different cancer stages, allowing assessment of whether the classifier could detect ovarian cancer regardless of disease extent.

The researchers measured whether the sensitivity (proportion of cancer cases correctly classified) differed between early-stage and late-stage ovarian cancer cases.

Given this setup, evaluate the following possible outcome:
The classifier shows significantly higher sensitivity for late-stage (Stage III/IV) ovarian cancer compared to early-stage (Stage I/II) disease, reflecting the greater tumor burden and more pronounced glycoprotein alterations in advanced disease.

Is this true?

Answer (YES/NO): YES